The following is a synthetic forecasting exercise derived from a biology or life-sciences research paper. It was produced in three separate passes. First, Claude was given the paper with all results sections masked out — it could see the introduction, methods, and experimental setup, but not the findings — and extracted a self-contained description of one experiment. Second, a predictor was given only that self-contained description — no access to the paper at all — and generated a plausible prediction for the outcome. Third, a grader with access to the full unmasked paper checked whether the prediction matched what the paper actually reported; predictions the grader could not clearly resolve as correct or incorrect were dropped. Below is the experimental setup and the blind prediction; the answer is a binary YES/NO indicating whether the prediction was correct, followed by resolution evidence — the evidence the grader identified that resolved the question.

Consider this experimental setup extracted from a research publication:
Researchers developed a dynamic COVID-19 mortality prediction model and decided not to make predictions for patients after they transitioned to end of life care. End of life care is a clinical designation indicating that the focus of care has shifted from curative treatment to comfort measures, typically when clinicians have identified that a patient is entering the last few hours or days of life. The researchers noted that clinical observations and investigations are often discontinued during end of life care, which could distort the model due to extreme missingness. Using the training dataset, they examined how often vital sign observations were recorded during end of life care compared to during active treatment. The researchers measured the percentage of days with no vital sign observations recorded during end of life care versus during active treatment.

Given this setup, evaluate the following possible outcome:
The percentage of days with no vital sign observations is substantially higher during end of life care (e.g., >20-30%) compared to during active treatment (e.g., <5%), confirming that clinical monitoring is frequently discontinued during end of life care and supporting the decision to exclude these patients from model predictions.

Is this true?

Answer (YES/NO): YES